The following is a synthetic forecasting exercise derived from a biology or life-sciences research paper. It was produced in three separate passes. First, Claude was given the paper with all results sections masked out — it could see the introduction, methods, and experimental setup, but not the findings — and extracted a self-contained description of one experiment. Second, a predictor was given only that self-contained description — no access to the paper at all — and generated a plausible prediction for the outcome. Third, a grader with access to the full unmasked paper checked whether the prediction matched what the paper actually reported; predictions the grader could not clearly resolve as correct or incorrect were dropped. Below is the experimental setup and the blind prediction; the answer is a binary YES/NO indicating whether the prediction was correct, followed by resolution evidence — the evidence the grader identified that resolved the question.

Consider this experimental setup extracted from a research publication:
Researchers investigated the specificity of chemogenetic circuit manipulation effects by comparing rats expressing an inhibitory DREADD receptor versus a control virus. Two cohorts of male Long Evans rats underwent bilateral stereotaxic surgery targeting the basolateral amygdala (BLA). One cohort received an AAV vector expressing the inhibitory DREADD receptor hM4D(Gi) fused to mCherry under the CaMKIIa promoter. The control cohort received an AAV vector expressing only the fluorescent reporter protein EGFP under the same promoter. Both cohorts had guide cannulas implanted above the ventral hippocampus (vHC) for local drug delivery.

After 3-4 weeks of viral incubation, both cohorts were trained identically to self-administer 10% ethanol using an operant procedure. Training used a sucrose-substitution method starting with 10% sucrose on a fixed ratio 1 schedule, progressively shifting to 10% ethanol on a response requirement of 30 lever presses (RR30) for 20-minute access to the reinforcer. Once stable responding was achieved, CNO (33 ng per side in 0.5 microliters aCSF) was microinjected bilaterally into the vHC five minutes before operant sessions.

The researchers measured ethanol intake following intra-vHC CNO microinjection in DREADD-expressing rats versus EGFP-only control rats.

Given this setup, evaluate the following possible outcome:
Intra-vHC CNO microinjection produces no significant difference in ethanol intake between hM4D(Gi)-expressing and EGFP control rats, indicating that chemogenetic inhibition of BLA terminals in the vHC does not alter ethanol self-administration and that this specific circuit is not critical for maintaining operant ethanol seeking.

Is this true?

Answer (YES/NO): NO